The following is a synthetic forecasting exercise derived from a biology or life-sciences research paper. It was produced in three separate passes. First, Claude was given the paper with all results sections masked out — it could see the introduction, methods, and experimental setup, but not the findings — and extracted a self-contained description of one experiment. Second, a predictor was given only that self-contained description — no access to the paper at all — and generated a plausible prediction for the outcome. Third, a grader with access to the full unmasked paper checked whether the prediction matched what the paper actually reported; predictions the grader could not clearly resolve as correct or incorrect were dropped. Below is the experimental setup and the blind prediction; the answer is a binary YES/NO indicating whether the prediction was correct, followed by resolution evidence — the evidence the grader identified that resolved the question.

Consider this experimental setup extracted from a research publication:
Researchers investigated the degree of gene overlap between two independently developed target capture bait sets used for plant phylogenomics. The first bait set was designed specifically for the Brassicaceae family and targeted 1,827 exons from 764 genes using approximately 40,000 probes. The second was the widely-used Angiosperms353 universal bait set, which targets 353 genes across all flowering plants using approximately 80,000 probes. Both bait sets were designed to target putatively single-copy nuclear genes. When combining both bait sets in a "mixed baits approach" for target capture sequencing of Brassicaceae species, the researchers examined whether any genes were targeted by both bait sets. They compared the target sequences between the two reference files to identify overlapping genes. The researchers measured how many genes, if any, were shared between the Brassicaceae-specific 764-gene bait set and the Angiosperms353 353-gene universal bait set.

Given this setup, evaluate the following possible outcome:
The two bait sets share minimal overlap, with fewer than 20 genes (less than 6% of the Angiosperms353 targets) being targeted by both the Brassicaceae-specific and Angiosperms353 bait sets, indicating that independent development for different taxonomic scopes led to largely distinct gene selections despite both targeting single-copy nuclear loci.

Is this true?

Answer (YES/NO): NO